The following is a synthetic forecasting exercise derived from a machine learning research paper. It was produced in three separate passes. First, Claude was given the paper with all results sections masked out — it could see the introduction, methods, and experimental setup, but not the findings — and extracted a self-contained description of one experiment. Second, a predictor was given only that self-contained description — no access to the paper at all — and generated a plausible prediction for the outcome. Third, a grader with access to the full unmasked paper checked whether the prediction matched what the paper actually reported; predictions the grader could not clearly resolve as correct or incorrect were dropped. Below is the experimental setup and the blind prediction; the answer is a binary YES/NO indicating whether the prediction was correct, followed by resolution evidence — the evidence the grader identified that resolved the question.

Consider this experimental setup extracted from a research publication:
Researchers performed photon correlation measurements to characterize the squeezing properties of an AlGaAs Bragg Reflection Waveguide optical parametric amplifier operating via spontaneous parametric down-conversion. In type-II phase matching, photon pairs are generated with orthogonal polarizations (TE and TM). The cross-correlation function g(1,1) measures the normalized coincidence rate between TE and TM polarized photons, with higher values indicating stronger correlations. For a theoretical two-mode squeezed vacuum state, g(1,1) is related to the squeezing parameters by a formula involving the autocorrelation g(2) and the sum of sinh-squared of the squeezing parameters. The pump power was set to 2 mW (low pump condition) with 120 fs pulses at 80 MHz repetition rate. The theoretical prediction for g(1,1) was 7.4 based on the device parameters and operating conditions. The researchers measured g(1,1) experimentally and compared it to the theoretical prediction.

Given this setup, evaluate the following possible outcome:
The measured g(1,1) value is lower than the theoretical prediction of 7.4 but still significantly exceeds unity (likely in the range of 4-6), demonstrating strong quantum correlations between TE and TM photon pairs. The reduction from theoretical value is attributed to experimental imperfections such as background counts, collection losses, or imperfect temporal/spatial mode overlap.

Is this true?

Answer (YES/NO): NO